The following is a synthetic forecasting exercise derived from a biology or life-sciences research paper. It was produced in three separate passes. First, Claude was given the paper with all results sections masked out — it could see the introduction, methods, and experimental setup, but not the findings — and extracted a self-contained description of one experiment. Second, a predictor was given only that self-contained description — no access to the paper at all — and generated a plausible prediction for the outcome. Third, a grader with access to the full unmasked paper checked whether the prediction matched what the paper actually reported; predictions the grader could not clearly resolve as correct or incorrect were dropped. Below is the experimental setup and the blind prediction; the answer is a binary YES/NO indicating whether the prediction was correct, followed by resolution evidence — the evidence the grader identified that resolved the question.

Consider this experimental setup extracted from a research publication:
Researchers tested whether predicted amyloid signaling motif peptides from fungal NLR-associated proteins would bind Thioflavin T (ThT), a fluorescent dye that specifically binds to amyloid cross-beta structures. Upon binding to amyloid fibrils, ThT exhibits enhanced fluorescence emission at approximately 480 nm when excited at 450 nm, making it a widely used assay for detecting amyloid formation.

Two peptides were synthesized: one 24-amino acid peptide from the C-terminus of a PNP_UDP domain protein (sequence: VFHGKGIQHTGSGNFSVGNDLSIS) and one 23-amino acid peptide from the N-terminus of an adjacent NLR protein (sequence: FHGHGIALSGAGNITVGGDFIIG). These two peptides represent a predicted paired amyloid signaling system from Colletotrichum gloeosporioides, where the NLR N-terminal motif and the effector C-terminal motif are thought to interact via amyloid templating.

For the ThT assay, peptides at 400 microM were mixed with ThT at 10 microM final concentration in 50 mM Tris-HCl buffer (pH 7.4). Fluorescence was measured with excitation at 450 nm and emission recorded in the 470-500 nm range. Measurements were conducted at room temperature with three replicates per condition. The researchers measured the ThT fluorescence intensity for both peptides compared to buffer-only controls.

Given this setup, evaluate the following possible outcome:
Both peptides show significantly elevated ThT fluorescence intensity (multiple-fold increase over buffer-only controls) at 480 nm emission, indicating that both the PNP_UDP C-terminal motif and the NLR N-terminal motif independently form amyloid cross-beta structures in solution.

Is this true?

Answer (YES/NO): YES